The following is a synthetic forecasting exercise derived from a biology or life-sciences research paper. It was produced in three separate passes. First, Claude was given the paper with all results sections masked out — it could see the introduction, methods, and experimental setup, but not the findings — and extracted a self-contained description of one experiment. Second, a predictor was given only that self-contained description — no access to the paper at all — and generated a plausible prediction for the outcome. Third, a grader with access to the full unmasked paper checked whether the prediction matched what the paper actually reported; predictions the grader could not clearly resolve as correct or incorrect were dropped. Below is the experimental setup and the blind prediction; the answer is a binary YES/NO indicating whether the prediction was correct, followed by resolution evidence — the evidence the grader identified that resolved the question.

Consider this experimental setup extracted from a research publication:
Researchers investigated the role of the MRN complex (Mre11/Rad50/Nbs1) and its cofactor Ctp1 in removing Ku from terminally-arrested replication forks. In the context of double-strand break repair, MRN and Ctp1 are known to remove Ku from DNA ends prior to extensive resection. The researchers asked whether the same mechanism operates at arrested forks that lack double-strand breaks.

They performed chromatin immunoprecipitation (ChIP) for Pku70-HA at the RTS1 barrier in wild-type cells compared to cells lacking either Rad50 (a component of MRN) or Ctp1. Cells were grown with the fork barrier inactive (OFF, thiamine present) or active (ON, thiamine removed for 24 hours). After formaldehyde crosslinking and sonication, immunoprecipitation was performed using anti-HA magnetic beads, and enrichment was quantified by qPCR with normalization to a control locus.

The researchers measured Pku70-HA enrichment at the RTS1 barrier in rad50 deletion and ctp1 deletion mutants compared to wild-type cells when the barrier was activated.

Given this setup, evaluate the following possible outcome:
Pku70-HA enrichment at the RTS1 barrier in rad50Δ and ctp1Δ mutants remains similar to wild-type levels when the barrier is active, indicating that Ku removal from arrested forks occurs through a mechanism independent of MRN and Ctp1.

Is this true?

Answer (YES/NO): NO